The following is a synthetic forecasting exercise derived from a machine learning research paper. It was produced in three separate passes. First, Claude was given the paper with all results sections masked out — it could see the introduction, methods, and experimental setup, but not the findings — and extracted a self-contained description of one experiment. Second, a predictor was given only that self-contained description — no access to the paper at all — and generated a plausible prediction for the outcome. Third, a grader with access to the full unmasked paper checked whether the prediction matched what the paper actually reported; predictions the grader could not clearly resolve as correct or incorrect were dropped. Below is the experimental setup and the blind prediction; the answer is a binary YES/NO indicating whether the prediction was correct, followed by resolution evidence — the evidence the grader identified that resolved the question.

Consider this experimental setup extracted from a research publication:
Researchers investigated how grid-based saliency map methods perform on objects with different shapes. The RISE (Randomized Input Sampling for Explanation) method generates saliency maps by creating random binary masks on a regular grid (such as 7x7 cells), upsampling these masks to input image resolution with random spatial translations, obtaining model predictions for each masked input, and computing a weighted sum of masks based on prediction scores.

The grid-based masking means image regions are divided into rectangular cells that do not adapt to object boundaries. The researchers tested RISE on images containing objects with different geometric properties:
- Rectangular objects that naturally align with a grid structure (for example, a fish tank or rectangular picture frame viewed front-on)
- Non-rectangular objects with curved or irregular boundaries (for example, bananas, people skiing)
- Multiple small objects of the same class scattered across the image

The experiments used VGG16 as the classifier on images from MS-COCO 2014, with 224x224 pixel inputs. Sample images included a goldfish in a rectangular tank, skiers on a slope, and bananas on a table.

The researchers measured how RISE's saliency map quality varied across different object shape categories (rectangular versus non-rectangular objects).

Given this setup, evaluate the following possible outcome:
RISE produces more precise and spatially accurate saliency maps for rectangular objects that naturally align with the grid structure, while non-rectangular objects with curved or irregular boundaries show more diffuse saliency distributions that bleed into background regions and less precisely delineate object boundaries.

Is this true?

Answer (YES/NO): YES